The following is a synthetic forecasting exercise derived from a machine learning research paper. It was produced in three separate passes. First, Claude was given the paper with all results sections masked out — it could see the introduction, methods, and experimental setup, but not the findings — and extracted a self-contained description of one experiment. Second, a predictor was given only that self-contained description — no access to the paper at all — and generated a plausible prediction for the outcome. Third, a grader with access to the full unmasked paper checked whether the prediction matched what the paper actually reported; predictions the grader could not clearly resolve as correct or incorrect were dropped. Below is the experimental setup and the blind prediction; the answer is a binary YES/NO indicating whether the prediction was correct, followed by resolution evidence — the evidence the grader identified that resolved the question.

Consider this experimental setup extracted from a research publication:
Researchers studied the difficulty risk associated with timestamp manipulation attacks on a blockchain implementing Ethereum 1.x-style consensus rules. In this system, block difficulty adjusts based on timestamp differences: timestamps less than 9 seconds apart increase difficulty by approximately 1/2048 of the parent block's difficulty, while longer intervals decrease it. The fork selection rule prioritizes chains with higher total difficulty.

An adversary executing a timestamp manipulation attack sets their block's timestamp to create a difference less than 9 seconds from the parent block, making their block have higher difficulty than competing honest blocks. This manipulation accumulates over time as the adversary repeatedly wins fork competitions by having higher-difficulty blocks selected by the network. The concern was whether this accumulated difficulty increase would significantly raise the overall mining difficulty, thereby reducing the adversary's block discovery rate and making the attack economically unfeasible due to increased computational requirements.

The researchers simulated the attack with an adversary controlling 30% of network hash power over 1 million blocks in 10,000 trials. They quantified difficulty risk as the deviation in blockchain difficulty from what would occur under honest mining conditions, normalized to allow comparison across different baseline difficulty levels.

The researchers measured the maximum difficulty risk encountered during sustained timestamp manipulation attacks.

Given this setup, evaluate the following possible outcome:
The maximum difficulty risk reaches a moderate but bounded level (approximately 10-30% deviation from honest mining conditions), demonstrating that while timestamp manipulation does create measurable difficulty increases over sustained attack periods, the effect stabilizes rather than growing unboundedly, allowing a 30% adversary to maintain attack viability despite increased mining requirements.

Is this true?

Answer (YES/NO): NO